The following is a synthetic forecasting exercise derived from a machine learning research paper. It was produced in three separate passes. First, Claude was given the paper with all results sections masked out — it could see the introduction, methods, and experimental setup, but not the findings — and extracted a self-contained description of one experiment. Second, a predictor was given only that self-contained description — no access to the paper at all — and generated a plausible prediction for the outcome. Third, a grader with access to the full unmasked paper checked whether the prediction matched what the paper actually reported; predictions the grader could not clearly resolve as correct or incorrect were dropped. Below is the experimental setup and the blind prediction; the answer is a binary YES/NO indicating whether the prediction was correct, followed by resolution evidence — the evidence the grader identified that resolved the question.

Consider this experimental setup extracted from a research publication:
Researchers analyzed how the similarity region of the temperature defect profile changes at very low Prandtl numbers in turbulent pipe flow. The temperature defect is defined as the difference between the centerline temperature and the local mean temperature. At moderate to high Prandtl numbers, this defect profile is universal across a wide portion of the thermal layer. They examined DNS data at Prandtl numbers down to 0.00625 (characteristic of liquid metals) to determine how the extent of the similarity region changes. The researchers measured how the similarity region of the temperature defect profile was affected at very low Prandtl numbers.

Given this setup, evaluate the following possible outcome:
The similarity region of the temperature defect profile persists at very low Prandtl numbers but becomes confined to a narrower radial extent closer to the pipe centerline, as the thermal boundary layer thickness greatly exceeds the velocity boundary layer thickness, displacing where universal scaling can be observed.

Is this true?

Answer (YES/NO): YES